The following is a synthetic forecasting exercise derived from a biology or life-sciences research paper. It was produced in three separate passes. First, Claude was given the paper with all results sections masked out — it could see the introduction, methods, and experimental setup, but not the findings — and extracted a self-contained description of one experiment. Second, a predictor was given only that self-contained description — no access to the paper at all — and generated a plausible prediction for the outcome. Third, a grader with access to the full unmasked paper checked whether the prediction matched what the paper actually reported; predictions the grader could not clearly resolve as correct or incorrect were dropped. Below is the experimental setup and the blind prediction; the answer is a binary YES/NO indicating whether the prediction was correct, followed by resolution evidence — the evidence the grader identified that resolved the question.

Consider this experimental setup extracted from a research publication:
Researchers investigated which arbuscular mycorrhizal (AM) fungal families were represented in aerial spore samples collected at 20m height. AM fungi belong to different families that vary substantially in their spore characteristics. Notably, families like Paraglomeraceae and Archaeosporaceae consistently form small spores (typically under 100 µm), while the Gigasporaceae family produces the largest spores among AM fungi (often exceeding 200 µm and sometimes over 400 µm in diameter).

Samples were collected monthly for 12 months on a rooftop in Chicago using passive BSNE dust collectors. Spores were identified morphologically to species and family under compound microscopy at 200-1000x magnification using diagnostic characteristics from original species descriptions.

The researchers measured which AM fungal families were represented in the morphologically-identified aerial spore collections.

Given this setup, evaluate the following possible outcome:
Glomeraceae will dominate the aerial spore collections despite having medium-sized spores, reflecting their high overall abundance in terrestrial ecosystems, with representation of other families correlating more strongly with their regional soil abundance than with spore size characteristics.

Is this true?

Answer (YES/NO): NO